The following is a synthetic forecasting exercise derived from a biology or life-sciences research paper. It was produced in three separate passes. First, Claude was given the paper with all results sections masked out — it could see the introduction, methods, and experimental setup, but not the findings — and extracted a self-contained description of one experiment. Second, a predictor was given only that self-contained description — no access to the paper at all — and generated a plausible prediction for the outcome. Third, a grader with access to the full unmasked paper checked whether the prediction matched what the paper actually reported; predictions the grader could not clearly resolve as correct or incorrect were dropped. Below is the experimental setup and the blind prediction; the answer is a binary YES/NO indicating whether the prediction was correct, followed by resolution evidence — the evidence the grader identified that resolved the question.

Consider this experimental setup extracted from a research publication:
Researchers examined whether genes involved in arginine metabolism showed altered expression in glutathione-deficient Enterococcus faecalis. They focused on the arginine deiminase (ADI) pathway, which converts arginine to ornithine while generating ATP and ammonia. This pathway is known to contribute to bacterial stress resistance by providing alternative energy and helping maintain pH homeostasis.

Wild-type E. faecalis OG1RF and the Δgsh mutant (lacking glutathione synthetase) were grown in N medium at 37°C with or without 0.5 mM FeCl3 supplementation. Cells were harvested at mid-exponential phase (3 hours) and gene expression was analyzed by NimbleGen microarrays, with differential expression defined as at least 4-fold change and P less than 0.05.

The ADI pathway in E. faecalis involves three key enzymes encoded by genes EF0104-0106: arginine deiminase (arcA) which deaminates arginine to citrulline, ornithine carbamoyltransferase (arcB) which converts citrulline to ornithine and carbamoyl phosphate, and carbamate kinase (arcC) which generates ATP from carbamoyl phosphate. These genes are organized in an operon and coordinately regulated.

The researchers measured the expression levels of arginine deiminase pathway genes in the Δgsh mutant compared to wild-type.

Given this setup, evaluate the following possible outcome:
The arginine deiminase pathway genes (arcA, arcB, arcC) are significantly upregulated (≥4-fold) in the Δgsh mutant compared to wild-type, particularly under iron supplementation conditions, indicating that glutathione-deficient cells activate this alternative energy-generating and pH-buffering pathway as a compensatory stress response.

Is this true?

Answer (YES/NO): YES